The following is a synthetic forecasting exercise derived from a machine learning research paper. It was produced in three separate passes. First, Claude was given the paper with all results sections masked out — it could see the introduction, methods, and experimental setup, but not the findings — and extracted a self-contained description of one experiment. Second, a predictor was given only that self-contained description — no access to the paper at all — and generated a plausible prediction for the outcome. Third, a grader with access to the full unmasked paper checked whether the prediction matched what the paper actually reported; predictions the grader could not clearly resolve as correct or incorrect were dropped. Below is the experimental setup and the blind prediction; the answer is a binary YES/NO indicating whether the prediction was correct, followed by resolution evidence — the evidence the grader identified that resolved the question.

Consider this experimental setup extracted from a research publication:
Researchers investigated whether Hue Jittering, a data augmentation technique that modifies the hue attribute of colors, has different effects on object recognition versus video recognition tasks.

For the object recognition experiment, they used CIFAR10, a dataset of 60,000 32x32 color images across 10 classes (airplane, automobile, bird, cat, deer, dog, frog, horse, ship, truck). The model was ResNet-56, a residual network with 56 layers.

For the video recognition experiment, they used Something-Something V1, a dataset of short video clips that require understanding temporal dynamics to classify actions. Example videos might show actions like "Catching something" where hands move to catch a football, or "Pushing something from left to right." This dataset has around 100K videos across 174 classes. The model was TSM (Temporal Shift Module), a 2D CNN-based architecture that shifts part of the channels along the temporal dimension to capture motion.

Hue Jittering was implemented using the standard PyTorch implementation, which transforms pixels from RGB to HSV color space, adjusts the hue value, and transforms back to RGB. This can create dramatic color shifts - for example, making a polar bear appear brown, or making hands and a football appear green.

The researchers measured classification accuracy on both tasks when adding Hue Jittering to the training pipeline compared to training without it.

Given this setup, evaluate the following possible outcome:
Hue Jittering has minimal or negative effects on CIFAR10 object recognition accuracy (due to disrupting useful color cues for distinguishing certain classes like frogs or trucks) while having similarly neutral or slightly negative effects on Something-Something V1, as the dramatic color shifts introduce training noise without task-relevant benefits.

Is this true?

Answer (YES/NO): NO